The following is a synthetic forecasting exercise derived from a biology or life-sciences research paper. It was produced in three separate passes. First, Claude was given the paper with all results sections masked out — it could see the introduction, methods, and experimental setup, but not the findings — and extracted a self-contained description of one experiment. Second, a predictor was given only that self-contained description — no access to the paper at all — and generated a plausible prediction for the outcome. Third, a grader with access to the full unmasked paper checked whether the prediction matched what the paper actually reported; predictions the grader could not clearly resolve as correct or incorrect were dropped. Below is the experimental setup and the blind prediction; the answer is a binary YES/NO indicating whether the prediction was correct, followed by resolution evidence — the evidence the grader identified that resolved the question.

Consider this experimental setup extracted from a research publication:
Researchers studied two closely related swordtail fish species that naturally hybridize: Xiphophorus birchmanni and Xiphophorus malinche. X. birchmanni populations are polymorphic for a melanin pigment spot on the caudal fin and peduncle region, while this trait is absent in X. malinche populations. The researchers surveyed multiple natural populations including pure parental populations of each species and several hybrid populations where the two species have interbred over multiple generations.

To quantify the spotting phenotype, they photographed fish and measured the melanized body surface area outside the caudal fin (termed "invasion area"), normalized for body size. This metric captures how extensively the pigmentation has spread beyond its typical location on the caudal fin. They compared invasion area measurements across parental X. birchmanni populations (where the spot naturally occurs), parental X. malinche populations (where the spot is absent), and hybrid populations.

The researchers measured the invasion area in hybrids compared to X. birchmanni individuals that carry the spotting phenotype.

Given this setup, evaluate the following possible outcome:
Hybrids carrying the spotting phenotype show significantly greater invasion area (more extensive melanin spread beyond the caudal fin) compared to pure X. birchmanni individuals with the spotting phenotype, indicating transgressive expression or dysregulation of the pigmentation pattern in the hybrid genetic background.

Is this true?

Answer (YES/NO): YES